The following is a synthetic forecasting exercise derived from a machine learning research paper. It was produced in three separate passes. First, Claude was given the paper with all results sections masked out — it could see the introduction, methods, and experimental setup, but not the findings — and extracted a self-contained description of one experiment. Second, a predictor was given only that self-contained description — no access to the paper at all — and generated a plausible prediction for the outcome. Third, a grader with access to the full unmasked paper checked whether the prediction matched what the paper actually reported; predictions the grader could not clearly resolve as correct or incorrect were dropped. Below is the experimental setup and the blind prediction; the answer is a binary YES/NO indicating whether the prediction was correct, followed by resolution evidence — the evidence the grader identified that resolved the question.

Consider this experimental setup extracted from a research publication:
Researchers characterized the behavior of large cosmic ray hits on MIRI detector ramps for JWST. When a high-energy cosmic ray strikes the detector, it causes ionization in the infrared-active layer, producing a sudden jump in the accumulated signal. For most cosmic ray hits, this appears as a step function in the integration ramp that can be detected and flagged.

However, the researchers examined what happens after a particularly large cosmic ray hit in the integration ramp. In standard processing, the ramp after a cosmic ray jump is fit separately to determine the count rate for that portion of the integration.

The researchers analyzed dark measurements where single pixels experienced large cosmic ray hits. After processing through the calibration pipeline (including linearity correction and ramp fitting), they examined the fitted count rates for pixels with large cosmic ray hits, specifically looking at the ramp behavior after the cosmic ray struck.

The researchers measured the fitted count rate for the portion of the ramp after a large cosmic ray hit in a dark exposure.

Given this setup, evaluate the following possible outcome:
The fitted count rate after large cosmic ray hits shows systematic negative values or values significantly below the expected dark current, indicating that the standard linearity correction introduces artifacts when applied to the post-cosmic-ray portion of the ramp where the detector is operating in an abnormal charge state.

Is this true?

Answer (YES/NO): NO